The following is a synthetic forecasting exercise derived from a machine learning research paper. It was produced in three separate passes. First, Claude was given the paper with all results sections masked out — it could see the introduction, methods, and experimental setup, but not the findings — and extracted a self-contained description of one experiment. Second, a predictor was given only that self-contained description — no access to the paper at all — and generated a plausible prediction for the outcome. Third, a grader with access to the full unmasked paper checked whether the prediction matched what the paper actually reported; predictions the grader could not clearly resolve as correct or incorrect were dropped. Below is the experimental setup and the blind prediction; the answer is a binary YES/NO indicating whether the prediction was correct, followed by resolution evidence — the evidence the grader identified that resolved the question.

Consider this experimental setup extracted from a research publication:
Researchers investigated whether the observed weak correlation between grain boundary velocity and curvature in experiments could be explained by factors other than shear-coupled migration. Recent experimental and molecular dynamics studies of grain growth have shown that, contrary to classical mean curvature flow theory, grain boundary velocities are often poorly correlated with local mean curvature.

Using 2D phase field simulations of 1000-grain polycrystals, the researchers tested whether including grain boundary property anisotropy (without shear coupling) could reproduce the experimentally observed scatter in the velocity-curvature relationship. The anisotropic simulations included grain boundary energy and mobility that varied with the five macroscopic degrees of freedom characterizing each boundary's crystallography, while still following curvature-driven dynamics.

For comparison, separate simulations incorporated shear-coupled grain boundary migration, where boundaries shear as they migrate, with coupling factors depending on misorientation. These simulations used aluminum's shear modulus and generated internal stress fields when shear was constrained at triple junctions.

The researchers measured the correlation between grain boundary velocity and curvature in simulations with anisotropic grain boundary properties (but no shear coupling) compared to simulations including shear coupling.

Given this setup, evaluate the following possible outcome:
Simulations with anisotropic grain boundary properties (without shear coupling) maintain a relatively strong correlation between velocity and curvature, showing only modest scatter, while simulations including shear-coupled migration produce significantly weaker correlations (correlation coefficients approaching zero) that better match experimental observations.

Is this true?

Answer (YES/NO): YES